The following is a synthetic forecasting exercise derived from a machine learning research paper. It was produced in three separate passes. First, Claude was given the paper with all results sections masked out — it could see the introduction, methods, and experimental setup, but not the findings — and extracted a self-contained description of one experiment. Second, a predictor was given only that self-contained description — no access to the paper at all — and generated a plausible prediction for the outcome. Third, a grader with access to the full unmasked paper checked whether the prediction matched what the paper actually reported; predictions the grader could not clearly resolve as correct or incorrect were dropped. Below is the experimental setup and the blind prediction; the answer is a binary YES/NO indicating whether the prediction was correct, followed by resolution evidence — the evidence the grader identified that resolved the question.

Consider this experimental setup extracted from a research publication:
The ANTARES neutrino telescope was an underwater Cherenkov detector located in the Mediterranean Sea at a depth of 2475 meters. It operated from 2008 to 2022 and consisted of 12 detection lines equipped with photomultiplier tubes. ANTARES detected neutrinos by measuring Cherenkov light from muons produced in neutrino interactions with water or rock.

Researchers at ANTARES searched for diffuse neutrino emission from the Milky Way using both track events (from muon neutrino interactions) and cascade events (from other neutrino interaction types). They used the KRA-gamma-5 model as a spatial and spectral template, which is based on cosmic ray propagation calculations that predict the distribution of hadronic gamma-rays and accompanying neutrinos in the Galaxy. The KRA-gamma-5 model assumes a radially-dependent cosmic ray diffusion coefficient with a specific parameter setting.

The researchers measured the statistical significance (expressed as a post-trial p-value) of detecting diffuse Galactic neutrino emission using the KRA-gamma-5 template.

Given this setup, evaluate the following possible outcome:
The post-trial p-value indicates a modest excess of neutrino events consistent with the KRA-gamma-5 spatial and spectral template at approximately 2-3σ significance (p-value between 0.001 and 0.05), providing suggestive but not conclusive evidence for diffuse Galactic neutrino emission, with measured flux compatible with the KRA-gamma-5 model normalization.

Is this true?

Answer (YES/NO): NO